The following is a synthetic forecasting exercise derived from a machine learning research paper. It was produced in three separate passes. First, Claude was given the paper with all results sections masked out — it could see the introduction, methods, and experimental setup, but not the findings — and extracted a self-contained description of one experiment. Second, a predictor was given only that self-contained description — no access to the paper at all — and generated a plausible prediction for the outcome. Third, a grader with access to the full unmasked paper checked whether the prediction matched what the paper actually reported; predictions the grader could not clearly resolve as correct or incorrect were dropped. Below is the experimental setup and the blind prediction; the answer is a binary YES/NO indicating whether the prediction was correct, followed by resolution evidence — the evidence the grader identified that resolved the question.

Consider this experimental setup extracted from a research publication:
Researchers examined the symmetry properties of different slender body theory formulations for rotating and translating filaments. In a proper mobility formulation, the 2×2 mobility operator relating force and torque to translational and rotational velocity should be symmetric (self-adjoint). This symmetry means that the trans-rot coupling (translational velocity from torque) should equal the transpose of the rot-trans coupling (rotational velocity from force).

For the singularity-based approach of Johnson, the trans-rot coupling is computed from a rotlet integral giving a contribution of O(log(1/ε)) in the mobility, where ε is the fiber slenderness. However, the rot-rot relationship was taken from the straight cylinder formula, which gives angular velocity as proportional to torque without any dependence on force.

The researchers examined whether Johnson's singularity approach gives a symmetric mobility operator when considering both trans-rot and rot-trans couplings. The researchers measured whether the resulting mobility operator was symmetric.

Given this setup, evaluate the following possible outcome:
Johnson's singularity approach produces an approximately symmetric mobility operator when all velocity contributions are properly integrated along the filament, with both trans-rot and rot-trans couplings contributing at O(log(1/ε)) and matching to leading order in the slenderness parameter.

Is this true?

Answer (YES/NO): NO